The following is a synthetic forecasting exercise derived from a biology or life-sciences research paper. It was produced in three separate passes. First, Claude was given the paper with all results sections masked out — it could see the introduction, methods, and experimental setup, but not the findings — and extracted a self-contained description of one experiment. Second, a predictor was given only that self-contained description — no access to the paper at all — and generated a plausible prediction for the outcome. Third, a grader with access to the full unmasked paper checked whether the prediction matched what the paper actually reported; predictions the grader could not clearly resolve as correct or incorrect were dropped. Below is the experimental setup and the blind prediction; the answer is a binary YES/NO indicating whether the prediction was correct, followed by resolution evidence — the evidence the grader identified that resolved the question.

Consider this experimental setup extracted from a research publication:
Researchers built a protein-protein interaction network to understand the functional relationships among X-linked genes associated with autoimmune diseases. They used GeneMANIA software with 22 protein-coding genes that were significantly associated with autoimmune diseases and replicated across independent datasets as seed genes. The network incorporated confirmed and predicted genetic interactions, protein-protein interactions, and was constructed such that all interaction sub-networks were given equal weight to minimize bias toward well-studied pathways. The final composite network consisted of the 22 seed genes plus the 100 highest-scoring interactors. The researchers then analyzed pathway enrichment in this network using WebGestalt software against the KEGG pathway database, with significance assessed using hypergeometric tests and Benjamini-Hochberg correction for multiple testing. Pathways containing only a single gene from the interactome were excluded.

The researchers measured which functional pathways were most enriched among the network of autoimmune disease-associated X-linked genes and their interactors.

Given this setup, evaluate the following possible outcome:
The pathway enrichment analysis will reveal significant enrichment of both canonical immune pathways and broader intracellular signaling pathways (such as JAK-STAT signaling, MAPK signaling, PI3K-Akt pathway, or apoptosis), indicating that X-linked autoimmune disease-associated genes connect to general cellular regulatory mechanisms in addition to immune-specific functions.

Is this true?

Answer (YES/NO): YES